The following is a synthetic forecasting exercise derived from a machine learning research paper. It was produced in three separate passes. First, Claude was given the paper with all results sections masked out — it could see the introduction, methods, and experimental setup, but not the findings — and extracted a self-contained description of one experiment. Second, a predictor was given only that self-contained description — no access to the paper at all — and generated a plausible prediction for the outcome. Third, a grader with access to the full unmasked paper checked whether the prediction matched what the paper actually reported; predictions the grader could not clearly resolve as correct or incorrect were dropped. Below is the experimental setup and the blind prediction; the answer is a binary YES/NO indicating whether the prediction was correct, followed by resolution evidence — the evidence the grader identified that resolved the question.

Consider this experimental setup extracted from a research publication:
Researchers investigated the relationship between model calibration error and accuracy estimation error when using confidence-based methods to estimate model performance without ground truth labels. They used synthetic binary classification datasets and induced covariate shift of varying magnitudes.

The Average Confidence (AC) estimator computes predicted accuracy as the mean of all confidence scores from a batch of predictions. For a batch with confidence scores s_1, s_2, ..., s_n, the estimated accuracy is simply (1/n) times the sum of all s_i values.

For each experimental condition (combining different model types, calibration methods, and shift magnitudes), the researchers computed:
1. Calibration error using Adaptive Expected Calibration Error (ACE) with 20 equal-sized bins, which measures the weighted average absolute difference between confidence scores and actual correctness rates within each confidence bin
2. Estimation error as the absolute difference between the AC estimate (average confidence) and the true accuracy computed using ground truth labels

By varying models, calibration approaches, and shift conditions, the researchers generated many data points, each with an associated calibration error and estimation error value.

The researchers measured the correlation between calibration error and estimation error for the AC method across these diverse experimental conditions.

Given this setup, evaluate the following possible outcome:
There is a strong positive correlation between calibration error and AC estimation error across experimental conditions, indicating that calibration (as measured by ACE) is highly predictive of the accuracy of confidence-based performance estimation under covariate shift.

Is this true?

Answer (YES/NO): YES